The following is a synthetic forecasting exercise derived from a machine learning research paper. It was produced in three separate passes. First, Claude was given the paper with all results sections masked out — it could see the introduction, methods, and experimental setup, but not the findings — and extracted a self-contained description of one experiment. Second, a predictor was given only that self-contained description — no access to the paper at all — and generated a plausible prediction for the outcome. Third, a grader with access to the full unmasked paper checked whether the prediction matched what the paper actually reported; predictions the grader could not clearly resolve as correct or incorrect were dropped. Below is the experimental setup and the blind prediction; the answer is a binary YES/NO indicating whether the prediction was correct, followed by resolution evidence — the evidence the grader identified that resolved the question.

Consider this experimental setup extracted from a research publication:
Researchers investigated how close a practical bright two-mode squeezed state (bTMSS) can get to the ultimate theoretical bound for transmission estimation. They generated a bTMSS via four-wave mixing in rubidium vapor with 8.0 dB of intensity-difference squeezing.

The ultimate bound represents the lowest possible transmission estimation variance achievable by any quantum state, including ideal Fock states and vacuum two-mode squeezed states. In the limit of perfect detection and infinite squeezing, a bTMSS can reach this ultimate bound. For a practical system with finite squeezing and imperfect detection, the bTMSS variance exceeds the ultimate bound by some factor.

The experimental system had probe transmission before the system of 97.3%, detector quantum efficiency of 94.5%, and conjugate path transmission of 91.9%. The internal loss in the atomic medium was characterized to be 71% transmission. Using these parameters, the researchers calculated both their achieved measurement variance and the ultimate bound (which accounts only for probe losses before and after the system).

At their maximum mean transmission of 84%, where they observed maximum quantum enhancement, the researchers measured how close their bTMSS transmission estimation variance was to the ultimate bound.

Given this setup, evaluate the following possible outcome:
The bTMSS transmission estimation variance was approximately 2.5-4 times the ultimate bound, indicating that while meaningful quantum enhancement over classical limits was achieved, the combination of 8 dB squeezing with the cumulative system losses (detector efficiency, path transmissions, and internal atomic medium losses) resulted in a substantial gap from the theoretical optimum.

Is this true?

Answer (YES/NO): NO